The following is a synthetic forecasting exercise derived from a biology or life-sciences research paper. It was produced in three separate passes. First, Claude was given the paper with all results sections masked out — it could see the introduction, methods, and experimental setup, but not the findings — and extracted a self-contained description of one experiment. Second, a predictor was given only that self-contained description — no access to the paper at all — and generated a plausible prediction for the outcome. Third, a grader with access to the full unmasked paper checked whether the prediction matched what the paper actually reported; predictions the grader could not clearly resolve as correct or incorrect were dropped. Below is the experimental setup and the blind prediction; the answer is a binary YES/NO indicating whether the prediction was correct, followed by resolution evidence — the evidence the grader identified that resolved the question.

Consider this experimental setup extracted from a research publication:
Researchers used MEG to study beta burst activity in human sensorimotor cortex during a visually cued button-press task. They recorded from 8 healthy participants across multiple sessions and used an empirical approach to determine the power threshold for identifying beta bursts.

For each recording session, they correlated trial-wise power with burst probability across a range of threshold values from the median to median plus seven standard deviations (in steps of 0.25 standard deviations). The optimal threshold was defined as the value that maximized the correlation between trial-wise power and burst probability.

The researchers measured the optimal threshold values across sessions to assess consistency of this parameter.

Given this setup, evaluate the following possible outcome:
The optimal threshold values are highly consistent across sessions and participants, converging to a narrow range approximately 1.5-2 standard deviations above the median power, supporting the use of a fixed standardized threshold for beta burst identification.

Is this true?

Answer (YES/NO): NO